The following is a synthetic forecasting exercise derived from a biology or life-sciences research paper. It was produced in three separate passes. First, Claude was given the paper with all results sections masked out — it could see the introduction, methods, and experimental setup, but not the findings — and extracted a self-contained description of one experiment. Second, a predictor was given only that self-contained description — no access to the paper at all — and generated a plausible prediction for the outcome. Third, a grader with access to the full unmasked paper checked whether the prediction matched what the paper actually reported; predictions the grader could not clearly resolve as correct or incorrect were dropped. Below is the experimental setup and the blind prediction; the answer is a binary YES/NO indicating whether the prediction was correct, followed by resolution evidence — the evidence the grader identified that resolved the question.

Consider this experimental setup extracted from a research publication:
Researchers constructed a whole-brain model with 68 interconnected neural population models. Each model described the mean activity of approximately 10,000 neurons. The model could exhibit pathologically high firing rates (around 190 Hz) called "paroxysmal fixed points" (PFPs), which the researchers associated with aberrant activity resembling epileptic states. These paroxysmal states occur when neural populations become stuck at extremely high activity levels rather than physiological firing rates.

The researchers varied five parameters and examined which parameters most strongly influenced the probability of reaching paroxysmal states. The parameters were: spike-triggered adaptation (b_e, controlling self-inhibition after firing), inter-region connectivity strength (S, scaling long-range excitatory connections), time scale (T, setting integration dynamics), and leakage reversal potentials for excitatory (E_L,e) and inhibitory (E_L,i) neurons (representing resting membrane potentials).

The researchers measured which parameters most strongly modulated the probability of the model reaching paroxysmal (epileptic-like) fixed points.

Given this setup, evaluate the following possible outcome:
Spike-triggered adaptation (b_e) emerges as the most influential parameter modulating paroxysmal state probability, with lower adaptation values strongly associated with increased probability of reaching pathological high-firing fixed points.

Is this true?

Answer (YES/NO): NO